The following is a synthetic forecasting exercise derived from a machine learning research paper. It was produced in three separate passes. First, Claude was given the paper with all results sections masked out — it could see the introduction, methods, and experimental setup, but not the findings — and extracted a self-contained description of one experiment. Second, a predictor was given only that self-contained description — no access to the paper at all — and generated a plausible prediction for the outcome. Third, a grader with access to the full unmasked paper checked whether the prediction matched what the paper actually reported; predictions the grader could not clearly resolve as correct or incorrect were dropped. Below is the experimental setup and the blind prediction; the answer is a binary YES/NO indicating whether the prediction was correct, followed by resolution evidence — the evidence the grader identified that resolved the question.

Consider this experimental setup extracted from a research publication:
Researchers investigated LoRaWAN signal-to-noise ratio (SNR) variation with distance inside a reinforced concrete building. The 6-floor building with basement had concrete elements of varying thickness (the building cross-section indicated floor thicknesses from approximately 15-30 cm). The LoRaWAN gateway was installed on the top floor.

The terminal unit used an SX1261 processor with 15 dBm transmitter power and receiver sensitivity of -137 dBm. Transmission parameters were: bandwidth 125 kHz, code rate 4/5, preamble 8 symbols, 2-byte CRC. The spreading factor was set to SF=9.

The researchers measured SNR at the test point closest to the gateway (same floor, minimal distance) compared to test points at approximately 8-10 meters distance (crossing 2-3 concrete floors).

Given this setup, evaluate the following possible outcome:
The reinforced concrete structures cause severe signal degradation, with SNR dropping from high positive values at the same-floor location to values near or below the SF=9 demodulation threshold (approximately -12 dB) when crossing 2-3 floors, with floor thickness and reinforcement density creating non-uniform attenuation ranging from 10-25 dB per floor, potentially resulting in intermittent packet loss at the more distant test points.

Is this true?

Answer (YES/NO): NO